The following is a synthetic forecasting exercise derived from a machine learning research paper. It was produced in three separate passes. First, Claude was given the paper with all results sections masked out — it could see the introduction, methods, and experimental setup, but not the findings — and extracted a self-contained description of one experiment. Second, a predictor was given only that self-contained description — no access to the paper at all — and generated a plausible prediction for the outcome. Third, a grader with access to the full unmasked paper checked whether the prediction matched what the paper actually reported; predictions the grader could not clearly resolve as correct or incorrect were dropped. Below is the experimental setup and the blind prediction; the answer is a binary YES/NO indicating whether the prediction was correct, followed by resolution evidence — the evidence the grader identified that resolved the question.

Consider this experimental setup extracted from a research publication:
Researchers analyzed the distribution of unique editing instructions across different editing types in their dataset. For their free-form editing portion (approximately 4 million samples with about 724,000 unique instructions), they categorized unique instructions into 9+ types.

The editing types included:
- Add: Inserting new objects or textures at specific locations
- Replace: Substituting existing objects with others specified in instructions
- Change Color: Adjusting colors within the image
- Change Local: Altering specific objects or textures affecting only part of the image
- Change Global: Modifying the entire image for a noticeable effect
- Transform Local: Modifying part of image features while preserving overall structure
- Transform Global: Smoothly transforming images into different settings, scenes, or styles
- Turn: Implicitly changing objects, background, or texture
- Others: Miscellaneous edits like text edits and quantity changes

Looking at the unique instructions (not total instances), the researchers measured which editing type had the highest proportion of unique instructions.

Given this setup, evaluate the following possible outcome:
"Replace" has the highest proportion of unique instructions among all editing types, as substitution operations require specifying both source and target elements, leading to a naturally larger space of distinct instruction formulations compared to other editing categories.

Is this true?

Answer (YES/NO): YES